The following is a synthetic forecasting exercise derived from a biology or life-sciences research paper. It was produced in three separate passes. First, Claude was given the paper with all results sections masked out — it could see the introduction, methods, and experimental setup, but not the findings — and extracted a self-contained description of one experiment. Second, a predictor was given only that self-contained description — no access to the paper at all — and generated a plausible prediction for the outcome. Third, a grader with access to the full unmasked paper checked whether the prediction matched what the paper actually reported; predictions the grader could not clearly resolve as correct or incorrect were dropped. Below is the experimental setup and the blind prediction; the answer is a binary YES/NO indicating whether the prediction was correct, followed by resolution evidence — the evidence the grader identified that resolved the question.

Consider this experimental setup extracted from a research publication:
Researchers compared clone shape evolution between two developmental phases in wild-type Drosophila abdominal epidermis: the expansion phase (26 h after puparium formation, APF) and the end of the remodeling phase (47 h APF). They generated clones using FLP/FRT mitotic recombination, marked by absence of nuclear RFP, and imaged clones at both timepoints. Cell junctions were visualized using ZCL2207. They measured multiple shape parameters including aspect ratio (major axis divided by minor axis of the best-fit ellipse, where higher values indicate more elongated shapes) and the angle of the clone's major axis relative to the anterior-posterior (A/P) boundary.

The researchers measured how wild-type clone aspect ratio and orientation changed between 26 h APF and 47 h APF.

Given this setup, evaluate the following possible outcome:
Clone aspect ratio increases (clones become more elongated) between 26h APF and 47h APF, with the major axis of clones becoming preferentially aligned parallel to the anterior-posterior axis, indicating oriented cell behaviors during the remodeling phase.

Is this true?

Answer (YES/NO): NO